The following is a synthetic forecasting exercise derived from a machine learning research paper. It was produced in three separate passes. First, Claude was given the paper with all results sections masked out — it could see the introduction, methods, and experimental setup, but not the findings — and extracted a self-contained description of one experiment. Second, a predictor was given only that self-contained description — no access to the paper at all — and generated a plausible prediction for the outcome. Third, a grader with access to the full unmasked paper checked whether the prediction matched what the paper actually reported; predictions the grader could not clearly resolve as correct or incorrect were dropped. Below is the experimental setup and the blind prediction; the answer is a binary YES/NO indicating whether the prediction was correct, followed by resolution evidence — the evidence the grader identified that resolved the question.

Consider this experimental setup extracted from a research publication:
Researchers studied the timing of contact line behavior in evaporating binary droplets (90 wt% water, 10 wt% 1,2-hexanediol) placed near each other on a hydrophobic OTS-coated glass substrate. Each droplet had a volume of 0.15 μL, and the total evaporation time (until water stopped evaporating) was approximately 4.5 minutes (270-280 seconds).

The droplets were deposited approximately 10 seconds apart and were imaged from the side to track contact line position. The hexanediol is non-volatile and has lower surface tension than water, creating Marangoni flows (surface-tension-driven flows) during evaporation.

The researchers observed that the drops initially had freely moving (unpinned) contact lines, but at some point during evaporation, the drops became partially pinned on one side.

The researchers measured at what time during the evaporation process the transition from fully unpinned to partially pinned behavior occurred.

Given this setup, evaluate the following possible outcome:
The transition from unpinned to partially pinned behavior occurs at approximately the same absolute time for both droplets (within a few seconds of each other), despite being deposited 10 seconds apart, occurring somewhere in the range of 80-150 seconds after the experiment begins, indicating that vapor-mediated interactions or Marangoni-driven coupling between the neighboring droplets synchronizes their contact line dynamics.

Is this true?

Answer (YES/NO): NO